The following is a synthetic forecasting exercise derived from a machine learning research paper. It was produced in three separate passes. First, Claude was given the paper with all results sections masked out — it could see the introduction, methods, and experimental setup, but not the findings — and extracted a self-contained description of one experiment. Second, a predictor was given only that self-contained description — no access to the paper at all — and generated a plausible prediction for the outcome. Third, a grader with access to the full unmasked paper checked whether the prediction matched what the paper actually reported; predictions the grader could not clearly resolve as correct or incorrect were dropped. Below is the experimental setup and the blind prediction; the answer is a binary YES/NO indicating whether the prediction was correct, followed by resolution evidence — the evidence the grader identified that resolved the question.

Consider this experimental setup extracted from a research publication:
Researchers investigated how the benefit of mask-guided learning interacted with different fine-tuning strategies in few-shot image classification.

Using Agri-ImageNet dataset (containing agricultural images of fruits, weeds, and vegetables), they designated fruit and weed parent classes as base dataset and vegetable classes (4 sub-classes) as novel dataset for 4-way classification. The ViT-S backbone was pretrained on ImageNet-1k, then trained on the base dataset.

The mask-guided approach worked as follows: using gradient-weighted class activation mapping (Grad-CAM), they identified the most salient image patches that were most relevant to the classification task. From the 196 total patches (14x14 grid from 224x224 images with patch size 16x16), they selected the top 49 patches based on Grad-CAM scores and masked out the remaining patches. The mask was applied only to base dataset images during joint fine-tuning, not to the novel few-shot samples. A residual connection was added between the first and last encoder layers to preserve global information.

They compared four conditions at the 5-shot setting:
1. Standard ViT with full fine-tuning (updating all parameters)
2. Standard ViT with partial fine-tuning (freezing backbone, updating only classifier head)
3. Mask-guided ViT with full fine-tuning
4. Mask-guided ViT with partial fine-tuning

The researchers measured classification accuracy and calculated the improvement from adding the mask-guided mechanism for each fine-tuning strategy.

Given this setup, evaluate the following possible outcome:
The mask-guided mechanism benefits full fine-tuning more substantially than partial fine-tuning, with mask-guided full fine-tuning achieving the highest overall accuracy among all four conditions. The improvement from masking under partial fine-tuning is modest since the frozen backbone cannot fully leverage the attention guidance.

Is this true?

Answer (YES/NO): YES